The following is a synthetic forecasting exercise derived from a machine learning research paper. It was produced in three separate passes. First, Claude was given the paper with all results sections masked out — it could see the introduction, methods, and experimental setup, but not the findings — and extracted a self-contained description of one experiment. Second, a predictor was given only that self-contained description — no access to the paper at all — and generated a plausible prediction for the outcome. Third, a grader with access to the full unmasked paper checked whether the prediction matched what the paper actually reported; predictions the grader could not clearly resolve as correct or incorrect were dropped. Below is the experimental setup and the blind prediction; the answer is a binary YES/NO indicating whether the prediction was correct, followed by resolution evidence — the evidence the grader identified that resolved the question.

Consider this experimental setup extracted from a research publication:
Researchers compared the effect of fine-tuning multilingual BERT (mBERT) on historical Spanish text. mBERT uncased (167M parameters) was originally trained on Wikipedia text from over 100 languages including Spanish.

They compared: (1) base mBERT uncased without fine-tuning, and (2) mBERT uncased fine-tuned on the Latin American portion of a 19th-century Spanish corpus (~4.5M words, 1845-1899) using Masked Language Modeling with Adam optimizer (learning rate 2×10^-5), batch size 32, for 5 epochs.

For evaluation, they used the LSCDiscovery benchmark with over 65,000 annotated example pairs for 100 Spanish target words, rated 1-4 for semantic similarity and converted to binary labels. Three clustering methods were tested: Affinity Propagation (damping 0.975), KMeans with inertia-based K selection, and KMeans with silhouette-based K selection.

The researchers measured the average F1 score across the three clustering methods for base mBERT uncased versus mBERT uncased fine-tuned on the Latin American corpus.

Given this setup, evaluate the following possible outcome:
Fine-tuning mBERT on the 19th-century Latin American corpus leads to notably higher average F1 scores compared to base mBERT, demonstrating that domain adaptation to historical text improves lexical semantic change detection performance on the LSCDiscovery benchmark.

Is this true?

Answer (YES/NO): NO